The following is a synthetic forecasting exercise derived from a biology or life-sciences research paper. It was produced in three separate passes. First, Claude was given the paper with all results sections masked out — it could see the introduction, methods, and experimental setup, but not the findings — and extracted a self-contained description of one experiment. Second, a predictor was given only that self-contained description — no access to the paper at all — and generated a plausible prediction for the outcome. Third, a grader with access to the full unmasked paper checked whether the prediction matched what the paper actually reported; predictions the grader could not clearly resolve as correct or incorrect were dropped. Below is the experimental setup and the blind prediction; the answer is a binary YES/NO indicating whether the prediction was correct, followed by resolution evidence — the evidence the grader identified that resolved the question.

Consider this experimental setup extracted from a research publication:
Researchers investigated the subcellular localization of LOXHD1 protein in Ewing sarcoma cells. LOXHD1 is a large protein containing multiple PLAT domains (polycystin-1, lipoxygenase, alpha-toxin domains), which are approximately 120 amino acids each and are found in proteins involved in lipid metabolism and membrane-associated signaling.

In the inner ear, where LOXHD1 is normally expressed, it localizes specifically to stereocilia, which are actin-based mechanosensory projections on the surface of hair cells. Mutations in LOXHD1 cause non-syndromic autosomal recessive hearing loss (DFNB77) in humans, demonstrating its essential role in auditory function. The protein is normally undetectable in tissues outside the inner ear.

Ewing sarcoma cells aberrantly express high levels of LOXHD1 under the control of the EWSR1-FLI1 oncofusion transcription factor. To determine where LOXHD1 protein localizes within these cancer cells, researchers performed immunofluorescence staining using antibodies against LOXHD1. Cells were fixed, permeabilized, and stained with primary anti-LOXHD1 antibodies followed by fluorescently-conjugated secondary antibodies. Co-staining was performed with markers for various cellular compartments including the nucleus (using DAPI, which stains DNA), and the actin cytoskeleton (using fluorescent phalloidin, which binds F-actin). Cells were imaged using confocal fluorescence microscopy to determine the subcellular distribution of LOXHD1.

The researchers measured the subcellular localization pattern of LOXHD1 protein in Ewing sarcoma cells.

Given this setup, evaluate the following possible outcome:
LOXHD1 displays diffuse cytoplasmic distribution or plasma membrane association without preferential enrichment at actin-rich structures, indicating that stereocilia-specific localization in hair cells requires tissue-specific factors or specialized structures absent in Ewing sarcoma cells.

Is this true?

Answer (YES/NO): NO